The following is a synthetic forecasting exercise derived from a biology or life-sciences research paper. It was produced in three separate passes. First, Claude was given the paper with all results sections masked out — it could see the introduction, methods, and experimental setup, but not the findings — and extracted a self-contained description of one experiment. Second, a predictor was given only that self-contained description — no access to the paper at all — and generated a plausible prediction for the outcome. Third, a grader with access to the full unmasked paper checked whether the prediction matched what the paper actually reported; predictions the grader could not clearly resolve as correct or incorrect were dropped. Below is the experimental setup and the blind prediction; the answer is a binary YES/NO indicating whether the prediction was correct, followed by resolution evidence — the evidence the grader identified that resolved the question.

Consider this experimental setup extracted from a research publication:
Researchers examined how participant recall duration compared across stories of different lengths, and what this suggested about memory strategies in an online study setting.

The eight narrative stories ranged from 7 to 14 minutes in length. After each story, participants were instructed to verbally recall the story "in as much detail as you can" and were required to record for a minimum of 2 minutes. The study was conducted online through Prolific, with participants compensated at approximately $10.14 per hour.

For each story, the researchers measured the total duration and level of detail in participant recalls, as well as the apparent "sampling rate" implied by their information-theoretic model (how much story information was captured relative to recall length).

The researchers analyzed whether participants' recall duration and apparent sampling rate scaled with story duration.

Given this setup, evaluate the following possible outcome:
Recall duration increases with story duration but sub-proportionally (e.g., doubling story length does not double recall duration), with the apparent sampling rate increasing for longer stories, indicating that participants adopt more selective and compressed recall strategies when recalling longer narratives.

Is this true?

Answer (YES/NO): NO